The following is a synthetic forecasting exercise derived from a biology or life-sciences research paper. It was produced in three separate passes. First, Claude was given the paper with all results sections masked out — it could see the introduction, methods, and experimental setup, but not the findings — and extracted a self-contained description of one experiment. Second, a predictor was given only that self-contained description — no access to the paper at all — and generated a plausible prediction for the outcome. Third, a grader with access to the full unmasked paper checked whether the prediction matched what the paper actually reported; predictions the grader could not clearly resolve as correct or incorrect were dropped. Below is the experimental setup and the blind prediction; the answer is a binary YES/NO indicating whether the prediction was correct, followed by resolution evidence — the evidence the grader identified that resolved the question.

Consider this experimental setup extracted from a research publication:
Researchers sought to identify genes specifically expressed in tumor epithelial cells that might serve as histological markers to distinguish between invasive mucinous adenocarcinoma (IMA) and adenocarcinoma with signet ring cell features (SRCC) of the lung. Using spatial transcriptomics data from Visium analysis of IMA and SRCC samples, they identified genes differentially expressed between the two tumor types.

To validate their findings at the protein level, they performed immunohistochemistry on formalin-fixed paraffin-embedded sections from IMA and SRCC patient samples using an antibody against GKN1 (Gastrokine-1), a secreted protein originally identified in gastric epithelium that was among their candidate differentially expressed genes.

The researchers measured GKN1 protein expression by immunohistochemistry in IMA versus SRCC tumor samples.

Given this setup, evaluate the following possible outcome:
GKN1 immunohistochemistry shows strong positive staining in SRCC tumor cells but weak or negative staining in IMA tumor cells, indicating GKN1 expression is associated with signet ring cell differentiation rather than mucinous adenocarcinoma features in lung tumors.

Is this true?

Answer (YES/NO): NO